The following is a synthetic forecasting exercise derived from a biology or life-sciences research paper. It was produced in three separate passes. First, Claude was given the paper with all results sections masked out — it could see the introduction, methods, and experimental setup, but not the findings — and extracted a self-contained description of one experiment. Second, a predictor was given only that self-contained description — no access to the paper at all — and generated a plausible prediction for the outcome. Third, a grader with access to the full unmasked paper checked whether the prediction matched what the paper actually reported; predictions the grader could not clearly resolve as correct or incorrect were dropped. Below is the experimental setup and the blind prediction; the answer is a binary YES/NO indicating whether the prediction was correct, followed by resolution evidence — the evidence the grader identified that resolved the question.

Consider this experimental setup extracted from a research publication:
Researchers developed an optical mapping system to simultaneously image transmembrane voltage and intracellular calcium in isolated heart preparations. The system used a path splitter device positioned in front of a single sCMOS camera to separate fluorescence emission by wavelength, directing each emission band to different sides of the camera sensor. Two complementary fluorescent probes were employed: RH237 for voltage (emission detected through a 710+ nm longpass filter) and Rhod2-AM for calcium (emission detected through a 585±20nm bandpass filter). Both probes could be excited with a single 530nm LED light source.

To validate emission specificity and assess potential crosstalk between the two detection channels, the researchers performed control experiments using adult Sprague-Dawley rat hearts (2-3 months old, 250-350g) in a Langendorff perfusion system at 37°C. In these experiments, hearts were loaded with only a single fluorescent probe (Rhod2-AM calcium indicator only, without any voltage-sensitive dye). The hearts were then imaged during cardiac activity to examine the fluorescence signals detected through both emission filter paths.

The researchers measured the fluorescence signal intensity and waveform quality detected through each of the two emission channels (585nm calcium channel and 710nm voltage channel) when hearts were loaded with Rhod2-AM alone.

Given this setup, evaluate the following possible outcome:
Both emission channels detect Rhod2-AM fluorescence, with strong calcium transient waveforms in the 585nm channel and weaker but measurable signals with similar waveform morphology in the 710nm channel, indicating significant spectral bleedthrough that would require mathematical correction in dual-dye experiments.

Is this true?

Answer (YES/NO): NO